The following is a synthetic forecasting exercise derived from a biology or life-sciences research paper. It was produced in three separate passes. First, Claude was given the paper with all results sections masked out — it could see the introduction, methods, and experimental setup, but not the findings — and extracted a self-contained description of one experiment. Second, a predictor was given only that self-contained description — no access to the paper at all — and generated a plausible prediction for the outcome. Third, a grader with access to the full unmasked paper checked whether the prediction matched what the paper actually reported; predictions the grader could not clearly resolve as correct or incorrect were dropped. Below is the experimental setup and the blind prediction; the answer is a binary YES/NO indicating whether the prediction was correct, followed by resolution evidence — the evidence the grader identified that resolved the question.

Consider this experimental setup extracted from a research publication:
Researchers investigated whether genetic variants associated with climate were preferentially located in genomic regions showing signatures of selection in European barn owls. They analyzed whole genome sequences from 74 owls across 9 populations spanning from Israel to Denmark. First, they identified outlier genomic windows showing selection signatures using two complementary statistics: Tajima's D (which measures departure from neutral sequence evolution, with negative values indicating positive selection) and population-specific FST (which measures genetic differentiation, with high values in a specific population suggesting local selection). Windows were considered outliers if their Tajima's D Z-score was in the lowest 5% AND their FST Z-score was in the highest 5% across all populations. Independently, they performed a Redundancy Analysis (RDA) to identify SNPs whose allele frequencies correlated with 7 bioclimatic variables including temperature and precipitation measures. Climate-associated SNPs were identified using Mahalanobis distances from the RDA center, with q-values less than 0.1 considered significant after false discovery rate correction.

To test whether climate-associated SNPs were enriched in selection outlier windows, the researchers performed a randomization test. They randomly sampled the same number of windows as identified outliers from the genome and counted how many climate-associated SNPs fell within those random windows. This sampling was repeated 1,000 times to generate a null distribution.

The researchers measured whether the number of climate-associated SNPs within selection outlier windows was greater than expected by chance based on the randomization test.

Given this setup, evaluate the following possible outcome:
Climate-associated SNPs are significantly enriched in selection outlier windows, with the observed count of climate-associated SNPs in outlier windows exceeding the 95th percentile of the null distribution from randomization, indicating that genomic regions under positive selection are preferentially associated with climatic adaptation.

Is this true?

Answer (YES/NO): YES